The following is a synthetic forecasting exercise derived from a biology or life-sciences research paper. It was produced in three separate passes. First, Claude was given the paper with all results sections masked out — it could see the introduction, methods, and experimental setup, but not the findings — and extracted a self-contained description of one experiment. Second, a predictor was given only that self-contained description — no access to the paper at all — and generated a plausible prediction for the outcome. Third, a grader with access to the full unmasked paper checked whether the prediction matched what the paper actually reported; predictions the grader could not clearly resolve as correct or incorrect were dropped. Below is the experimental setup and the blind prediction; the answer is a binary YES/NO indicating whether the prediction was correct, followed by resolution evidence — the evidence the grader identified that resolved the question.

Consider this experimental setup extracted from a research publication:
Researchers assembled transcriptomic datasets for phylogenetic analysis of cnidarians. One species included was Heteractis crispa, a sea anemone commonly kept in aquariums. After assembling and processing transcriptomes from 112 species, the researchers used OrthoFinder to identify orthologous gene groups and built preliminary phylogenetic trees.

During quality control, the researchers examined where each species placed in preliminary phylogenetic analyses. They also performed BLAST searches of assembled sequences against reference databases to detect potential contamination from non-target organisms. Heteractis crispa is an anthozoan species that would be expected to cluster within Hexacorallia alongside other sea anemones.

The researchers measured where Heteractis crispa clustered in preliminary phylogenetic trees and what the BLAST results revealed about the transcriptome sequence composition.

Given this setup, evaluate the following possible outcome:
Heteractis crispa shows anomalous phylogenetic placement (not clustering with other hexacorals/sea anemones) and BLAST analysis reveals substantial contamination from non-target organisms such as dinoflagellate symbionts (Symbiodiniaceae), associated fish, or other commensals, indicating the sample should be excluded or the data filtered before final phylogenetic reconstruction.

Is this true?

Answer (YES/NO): YES